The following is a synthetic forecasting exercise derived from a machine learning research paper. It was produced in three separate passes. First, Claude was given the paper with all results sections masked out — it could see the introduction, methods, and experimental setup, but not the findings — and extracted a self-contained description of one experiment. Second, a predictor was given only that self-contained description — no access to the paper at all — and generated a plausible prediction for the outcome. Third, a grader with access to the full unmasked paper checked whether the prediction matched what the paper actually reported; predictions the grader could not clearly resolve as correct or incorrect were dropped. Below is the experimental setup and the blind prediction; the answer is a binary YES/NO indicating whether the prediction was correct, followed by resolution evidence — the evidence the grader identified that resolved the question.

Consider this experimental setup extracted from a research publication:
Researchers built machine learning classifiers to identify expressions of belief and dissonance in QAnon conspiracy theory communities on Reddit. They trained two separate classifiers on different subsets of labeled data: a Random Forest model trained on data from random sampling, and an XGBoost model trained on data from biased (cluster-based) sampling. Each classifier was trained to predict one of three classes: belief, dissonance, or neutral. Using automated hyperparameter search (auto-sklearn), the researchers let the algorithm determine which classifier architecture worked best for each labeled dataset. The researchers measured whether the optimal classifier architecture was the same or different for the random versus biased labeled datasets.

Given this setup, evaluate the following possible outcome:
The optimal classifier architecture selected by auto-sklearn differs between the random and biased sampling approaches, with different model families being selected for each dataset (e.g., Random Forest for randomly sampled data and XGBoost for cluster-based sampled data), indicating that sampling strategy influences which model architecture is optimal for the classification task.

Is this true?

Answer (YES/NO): YES